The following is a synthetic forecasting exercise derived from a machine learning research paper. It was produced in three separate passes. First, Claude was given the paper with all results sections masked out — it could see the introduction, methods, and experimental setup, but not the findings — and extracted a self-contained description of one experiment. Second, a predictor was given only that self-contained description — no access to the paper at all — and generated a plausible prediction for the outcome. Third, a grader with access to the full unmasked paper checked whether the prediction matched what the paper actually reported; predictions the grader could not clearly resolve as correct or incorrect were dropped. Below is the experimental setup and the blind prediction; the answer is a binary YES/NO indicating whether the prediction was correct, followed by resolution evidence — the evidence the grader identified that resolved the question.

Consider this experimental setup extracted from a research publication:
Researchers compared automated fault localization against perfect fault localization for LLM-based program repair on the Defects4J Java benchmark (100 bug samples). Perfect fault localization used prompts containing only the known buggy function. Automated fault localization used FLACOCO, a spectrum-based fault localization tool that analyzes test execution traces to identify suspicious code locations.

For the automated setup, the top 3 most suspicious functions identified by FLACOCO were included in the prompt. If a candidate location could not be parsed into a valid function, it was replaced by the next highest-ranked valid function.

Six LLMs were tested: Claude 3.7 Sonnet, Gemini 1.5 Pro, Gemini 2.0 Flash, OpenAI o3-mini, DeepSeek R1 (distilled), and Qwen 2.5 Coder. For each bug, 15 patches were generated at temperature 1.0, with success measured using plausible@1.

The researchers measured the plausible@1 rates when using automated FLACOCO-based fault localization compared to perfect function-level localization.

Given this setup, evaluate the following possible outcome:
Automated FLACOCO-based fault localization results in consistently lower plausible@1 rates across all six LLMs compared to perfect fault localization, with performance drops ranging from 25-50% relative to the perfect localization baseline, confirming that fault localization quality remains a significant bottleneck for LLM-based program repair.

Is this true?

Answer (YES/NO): NO